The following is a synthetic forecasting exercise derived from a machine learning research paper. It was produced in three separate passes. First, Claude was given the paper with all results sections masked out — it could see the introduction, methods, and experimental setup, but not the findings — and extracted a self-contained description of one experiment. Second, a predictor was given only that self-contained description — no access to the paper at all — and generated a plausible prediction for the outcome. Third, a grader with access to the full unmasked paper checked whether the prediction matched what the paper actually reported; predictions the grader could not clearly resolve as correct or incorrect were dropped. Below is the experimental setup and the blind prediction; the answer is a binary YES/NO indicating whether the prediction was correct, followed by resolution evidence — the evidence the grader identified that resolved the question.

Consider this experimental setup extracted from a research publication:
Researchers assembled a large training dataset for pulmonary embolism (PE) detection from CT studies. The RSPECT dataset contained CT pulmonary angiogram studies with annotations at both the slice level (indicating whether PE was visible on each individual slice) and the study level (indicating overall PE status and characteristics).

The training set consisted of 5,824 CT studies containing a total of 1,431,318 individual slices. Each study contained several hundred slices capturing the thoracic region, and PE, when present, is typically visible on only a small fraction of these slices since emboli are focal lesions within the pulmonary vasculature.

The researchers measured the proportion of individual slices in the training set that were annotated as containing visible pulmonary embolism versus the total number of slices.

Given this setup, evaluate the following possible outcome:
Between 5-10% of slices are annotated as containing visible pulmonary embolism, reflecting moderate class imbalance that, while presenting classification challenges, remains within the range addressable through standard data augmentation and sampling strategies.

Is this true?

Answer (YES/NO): YES